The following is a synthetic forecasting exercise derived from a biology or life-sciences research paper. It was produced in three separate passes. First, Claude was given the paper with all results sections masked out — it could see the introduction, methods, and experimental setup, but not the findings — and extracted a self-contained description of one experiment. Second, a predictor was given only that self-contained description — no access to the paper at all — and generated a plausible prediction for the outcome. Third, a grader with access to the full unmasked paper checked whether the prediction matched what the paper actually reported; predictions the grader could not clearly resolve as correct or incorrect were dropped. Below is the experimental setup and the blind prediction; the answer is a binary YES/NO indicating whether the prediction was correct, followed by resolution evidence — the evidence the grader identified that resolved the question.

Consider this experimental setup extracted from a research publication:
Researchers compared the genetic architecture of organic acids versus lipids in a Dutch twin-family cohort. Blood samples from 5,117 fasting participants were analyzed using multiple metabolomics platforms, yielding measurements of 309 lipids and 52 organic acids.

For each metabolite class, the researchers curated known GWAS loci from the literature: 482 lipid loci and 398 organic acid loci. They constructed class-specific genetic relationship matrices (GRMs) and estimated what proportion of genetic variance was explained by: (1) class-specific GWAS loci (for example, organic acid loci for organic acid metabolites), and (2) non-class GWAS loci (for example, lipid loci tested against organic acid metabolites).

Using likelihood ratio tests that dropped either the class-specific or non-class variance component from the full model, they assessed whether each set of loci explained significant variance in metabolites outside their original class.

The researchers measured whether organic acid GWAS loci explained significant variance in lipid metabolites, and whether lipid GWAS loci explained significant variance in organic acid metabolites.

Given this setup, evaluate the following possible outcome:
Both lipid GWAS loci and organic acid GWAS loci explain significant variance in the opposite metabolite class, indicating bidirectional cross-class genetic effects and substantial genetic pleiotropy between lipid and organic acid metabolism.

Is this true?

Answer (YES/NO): NO